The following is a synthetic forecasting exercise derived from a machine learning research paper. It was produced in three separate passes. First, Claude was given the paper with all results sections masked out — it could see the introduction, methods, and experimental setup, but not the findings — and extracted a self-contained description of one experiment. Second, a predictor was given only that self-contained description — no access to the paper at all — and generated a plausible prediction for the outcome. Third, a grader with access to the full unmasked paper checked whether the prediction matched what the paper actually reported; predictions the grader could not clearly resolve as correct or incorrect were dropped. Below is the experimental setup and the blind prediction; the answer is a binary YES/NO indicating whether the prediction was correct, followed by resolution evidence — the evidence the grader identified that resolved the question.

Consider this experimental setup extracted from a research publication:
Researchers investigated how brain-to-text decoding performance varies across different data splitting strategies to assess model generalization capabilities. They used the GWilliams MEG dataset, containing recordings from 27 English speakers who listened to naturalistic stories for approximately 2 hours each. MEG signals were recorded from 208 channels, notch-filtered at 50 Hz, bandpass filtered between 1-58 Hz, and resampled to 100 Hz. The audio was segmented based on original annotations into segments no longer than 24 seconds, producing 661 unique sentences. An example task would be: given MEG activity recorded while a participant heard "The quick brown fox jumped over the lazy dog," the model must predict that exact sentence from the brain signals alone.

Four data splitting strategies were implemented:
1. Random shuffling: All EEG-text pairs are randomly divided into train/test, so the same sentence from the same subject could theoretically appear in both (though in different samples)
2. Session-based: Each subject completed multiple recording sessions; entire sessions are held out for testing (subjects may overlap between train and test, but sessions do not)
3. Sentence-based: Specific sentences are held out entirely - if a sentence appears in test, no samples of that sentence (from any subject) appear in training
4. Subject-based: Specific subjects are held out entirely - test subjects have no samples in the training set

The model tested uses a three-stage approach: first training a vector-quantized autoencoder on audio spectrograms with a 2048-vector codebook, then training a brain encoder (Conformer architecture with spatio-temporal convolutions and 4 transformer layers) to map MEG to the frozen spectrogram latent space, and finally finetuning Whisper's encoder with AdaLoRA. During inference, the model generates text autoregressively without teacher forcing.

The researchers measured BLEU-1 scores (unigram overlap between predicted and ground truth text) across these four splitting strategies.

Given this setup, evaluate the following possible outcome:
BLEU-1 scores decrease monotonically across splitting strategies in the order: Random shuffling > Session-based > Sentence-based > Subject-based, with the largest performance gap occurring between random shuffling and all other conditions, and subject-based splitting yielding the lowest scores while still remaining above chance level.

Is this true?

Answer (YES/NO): NO